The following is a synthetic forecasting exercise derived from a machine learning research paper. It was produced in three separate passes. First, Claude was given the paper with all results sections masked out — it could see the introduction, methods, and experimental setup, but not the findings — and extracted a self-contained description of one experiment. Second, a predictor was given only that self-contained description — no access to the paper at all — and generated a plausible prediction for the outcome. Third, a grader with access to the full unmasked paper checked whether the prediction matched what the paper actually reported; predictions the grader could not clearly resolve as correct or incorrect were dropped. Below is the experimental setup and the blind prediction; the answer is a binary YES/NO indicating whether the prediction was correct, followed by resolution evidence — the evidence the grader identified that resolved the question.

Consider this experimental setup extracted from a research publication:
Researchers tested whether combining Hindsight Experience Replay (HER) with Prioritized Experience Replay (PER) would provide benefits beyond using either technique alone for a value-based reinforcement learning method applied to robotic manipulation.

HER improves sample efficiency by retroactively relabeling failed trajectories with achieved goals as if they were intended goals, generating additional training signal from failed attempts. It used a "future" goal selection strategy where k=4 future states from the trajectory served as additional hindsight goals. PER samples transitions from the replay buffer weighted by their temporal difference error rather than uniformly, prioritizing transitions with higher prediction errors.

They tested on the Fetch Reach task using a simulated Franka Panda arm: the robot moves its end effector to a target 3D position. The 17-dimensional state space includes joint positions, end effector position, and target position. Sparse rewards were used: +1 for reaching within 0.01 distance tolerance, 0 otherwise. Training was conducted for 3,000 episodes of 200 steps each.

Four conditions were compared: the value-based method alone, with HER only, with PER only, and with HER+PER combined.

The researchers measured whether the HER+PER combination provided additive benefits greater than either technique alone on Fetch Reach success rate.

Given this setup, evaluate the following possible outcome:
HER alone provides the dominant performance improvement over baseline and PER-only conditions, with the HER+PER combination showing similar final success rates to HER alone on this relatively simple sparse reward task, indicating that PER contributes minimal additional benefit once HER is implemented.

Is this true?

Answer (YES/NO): NO